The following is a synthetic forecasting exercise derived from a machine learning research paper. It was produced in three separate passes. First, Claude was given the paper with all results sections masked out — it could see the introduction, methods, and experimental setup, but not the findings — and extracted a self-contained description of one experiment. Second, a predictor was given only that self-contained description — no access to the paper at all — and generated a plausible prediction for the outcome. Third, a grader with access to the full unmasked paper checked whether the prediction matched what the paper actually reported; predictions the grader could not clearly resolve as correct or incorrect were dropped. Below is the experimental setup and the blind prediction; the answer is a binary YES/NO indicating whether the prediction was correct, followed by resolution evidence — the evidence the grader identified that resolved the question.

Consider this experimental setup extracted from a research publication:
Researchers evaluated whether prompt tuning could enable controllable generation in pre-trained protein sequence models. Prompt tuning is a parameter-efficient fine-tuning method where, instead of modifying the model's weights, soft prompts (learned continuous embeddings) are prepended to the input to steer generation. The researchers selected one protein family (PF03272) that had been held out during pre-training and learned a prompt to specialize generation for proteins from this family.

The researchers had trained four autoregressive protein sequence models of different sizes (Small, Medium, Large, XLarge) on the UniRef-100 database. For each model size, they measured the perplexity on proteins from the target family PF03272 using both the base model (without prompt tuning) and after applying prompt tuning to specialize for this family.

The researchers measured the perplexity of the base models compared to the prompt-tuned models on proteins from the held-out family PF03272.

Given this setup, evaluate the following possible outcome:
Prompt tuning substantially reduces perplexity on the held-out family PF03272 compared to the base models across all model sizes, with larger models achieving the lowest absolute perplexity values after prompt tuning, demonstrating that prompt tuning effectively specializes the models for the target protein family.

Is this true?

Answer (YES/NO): YES